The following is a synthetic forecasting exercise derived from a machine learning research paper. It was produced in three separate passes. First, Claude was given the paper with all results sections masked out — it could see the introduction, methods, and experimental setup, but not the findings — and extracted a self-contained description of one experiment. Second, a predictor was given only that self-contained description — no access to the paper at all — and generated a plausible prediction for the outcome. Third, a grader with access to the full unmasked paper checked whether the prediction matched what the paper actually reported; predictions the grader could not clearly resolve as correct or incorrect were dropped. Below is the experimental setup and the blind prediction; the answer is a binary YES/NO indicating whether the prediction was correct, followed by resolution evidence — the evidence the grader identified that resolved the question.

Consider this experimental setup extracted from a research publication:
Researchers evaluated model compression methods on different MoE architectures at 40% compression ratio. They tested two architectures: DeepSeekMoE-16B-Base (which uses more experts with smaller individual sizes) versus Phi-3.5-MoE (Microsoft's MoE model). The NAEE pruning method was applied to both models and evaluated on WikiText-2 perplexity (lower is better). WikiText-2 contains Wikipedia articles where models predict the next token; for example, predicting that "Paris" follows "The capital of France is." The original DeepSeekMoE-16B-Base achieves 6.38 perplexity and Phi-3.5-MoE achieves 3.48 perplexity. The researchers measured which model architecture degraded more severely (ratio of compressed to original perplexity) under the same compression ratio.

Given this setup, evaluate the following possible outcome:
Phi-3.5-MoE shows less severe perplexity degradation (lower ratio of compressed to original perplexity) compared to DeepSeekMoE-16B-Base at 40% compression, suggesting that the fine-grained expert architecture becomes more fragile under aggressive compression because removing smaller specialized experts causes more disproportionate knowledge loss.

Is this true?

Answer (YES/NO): NO